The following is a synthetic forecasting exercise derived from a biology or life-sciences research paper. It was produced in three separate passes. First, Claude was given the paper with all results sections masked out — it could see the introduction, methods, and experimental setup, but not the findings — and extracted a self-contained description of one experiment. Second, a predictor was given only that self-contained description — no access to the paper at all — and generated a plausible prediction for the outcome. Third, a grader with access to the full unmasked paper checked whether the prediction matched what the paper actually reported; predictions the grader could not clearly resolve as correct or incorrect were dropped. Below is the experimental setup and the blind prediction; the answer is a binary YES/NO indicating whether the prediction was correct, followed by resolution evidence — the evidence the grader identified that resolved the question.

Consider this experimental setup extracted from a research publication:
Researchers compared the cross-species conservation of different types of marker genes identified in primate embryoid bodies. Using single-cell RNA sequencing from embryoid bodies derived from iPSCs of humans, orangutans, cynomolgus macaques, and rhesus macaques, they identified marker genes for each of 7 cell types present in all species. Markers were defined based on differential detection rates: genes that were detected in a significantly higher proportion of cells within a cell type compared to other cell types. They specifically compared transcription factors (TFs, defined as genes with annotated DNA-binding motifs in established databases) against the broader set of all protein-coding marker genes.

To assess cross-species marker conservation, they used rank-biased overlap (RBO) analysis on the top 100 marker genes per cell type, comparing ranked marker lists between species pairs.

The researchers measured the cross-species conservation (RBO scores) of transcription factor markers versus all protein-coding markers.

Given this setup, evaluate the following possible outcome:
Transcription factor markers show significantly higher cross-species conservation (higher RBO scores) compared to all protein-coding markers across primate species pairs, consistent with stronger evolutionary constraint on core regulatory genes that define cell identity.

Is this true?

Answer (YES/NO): YES